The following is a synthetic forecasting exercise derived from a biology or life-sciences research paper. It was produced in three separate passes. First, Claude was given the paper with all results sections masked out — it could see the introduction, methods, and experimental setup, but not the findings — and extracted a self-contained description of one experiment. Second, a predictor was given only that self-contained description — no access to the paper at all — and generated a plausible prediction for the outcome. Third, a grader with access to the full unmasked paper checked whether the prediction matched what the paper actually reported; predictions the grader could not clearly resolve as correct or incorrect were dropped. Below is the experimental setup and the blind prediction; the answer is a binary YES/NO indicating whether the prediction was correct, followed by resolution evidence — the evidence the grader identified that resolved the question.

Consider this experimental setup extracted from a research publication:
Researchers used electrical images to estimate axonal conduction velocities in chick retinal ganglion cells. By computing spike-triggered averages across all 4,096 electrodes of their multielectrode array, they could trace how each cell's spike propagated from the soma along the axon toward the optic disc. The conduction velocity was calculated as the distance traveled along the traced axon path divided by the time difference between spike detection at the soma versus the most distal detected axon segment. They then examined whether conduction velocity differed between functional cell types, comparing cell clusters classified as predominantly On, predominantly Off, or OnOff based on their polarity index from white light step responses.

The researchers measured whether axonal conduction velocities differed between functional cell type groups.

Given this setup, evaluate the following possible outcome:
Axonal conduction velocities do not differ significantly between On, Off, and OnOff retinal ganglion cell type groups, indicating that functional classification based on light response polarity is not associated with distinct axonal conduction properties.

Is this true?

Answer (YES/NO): NO